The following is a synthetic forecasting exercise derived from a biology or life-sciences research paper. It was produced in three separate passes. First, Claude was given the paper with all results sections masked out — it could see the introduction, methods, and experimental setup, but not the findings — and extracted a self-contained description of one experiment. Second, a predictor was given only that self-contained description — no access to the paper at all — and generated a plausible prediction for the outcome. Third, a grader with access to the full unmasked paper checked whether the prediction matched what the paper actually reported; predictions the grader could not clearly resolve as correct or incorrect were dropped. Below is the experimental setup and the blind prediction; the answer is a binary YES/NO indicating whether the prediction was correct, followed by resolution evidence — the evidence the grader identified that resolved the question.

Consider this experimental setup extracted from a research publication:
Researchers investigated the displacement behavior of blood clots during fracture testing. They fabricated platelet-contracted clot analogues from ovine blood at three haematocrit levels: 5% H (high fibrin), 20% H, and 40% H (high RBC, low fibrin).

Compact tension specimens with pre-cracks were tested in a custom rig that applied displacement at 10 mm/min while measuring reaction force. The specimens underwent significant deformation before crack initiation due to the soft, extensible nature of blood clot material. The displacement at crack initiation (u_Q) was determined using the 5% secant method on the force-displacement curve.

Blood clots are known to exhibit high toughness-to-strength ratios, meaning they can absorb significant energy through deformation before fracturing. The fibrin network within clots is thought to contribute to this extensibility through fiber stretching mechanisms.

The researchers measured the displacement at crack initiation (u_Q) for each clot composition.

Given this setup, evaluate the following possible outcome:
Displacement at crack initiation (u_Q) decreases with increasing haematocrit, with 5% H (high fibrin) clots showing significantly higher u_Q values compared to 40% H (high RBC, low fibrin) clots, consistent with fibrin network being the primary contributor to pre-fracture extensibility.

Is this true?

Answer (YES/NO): YES